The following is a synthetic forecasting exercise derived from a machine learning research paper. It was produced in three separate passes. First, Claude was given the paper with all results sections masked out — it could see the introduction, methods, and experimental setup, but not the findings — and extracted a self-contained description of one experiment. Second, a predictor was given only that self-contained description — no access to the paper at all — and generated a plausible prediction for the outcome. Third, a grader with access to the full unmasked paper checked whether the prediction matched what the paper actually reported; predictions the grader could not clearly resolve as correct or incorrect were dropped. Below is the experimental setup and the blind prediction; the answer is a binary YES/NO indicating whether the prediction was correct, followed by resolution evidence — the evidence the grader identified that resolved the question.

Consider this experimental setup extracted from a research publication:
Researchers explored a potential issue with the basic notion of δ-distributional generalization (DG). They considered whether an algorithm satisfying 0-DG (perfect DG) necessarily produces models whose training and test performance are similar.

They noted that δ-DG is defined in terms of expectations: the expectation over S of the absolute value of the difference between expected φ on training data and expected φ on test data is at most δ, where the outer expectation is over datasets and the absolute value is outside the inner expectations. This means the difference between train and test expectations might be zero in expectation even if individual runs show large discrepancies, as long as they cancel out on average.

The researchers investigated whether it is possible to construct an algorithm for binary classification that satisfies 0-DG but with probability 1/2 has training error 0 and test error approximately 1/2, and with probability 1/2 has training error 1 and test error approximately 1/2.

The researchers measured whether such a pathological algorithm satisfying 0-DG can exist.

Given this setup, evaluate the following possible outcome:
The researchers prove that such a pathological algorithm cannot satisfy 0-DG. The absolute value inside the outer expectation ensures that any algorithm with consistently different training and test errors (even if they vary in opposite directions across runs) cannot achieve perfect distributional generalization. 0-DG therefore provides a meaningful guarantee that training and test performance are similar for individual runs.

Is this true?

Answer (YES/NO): NO